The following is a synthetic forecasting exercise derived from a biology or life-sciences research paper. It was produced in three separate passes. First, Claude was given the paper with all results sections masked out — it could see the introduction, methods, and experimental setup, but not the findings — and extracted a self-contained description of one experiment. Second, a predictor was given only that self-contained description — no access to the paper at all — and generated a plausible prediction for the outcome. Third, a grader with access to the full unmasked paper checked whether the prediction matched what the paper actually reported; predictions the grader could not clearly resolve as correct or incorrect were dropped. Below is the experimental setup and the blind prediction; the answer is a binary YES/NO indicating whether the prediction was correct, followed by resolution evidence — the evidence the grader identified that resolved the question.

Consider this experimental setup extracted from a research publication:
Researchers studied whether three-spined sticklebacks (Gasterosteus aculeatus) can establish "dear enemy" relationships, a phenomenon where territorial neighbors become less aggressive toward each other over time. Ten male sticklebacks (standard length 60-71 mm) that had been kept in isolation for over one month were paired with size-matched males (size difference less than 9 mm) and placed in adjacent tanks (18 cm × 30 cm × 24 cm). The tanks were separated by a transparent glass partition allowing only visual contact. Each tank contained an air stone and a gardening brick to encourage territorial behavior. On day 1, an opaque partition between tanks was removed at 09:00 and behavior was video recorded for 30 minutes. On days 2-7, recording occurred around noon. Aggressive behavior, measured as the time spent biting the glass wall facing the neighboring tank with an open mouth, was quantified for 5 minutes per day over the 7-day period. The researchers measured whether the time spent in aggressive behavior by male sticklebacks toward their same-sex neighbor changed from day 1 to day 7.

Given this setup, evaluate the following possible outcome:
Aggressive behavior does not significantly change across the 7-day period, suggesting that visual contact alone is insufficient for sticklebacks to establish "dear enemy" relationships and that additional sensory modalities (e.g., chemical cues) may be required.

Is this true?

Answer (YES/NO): NO